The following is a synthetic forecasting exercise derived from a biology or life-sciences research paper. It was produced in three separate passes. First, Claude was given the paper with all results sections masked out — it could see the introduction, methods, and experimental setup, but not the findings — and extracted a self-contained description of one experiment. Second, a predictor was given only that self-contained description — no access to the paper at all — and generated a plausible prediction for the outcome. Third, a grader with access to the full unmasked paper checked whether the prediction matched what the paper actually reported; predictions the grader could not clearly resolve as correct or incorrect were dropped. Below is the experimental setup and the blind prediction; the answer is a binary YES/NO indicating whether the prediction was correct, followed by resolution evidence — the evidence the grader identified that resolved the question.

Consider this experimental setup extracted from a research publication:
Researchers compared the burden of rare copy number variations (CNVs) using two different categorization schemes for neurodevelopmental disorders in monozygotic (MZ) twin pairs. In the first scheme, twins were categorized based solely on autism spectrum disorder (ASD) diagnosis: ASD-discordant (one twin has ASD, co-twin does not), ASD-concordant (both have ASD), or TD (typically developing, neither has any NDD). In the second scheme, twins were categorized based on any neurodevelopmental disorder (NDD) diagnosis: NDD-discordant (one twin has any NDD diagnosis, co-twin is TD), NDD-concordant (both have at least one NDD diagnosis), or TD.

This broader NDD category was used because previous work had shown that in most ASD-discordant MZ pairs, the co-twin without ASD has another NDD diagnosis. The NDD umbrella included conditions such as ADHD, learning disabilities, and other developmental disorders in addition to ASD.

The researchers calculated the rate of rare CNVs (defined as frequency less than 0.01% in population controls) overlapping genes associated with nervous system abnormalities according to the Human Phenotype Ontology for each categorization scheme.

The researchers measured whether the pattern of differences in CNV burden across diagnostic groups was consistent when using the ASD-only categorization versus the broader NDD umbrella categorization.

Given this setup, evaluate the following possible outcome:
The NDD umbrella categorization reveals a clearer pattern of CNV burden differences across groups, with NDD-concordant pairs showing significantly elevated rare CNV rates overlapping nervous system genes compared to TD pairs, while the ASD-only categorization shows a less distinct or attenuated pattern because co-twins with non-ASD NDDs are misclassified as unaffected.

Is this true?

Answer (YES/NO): NO